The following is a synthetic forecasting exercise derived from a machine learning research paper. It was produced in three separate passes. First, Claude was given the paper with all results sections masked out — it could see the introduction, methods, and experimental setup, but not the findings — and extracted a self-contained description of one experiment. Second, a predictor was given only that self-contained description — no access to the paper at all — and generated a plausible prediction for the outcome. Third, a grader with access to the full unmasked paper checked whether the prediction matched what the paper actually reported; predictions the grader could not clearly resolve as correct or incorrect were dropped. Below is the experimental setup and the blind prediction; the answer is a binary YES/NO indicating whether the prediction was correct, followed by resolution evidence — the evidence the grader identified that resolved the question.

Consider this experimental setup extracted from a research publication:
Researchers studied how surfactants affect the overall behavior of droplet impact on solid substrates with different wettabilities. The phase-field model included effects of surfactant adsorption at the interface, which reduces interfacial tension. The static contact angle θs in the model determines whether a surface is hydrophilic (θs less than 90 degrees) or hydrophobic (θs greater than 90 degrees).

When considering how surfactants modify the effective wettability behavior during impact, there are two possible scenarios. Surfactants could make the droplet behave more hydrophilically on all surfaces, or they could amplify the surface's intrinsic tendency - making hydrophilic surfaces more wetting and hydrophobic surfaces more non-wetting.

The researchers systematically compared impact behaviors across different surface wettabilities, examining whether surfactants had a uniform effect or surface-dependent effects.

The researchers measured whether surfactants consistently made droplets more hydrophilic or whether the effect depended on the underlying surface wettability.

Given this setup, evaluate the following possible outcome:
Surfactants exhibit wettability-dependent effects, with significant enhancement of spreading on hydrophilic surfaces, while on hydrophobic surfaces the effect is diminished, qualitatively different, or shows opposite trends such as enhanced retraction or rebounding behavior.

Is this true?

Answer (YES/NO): YES